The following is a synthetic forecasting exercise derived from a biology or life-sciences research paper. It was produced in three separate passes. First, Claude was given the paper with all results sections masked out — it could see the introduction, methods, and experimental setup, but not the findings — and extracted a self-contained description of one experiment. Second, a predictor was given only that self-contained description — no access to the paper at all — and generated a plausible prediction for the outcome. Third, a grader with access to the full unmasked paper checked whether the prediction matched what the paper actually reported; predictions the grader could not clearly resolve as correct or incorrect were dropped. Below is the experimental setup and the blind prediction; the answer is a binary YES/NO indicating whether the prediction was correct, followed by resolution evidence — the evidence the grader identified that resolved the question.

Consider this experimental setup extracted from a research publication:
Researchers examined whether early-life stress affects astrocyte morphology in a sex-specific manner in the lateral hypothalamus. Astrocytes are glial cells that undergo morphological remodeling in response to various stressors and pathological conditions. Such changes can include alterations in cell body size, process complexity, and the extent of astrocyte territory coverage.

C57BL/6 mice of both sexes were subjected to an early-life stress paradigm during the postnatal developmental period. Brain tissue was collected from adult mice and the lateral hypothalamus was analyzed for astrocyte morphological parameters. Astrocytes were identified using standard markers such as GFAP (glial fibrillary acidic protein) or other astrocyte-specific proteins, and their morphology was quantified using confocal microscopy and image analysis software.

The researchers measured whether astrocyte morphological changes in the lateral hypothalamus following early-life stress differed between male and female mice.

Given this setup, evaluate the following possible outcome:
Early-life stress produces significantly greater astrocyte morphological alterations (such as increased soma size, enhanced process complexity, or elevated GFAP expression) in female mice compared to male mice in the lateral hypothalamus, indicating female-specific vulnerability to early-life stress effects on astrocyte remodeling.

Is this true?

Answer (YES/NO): NO